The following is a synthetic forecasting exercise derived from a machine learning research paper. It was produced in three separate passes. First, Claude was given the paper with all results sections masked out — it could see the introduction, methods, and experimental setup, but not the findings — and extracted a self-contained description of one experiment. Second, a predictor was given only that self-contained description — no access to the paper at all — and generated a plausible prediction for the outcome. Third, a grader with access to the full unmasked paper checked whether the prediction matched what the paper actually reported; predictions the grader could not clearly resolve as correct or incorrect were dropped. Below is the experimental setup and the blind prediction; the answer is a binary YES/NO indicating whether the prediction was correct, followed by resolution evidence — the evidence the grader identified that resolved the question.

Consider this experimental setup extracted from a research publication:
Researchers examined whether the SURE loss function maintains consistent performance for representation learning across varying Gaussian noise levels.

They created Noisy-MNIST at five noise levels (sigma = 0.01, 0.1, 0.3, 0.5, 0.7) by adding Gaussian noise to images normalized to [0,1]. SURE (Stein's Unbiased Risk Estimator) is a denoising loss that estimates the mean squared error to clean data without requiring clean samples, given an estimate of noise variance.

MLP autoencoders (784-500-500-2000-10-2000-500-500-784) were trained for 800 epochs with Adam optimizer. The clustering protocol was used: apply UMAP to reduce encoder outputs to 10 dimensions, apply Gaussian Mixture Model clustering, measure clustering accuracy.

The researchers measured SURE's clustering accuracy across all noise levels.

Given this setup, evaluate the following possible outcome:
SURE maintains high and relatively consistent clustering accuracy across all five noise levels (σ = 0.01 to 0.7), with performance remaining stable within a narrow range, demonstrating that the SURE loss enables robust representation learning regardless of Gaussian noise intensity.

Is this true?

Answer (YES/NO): NO